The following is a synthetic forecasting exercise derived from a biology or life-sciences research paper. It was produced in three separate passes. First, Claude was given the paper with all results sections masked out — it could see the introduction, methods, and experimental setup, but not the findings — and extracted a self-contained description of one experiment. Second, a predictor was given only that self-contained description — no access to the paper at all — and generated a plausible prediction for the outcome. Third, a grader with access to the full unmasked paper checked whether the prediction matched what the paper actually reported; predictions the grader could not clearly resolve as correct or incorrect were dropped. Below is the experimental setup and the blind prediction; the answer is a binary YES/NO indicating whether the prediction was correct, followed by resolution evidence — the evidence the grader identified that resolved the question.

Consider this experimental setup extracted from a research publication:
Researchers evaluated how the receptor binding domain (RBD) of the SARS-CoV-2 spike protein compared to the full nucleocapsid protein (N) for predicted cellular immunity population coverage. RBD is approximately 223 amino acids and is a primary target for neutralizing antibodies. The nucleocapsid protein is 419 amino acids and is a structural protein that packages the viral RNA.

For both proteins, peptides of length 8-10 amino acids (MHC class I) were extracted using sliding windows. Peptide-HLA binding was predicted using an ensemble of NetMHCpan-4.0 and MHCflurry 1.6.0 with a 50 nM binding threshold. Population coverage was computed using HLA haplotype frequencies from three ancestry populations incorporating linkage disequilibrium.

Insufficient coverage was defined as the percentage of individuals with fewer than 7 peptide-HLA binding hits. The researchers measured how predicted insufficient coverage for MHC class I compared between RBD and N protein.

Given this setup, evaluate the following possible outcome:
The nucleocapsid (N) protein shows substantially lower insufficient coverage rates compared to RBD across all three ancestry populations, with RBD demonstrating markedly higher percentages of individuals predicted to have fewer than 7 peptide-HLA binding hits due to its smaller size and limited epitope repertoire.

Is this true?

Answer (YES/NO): YES